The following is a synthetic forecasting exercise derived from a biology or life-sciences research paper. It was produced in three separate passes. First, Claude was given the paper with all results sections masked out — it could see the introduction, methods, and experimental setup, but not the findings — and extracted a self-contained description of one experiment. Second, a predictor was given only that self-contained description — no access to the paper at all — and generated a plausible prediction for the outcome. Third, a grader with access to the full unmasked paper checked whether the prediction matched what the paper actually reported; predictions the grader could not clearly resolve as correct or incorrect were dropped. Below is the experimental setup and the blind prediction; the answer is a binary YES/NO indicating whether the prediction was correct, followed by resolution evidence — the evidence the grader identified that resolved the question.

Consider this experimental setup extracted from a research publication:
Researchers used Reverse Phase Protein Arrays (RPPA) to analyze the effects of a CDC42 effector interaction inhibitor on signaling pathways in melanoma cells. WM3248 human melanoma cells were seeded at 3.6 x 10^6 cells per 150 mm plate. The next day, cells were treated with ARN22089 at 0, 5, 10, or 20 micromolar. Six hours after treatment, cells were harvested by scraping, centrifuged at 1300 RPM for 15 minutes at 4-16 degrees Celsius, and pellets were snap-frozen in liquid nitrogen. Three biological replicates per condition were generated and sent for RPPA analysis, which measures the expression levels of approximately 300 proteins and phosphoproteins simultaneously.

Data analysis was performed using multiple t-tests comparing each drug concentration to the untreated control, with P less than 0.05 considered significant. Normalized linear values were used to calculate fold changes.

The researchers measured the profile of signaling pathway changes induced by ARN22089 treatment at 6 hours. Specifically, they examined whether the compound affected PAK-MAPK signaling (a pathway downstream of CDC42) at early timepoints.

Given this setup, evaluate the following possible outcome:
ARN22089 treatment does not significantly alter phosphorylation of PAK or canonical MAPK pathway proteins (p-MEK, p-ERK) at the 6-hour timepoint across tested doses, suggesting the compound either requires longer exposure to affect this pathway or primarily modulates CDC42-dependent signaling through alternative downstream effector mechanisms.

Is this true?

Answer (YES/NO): NO